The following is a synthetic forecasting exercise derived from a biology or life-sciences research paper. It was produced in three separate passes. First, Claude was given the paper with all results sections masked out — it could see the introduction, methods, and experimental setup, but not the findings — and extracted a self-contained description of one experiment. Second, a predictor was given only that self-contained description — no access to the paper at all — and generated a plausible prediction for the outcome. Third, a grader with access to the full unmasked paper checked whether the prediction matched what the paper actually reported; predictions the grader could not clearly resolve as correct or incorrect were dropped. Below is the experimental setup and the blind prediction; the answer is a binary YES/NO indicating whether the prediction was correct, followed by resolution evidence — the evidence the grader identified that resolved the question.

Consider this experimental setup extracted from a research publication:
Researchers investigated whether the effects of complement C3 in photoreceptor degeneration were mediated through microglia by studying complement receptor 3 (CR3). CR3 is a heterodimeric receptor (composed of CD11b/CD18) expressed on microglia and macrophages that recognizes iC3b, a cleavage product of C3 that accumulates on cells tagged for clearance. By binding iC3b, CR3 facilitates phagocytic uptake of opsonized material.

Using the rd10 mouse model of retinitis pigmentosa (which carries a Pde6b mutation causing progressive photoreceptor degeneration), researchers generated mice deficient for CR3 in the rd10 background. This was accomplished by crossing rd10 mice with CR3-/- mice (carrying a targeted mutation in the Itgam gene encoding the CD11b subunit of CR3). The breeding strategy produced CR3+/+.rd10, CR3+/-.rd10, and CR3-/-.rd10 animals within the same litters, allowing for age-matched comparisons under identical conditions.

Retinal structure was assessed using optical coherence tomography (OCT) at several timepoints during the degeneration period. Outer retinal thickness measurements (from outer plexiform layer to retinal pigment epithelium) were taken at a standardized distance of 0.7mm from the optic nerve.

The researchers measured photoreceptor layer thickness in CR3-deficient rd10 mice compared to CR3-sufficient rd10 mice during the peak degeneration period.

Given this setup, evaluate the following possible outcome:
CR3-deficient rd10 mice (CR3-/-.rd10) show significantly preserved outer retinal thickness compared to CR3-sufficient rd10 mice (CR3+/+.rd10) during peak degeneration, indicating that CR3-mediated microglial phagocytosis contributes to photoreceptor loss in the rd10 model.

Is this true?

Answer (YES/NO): NO